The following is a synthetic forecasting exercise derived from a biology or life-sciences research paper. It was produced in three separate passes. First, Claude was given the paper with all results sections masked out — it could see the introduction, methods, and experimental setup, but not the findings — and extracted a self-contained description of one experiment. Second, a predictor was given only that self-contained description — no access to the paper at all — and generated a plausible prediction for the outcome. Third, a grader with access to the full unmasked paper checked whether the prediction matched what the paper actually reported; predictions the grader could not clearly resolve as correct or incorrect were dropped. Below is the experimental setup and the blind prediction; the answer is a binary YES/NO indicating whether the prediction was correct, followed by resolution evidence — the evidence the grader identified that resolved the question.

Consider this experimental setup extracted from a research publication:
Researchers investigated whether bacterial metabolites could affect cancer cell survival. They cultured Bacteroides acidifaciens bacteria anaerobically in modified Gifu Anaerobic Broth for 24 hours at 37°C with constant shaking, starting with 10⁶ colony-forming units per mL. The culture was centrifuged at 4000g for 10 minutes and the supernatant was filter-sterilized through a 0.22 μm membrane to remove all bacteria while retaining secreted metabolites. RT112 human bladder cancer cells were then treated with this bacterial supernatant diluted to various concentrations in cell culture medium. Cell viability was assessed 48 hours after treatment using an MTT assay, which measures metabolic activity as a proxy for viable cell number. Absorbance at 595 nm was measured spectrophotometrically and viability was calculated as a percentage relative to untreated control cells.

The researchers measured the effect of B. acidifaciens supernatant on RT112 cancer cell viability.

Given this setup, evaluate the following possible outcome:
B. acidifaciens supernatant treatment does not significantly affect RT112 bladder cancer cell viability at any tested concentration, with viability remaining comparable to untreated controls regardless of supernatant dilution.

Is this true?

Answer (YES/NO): NO